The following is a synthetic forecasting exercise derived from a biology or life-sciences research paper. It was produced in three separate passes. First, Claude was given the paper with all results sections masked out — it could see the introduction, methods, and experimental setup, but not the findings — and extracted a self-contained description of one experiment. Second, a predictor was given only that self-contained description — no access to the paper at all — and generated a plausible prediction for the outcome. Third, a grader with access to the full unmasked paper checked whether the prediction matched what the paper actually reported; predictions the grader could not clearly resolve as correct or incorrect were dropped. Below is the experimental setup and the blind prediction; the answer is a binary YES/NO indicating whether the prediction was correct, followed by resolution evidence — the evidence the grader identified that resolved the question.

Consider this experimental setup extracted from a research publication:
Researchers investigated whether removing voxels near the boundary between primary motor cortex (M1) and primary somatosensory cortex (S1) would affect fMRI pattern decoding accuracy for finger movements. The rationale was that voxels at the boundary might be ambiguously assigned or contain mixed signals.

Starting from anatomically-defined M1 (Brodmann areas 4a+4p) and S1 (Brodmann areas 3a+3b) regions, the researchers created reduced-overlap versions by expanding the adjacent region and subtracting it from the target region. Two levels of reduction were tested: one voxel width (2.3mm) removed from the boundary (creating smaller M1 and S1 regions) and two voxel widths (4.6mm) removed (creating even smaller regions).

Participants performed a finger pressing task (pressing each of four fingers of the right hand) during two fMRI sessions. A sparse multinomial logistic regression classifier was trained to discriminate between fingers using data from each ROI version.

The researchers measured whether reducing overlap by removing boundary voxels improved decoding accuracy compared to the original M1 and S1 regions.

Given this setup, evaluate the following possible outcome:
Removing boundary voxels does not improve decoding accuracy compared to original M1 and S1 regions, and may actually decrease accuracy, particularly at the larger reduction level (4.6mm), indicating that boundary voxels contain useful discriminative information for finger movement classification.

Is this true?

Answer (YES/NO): YES